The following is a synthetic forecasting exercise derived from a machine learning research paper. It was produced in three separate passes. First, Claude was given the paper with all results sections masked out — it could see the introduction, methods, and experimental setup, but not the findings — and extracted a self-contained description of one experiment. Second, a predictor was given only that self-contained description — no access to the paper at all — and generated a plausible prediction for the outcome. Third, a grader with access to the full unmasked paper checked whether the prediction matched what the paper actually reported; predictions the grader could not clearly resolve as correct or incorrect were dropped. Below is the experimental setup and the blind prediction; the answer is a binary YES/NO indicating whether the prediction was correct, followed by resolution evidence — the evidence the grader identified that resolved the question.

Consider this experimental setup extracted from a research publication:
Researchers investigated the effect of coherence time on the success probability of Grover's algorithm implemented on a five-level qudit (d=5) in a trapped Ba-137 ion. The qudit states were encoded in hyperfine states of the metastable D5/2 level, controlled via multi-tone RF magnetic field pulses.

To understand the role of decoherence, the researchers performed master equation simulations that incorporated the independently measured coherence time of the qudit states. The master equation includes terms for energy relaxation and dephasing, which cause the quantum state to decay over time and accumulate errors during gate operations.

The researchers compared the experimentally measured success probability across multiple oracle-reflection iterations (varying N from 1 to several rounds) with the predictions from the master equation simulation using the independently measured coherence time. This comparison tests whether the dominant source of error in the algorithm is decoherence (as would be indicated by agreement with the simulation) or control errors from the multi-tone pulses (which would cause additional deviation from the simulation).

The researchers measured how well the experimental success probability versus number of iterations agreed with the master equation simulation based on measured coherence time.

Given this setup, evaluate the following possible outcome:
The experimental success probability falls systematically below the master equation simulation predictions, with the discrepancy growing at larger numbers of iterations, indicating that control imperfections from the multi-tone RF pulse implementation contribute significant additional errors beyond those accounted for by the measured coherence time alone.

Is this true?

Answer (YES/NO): NO